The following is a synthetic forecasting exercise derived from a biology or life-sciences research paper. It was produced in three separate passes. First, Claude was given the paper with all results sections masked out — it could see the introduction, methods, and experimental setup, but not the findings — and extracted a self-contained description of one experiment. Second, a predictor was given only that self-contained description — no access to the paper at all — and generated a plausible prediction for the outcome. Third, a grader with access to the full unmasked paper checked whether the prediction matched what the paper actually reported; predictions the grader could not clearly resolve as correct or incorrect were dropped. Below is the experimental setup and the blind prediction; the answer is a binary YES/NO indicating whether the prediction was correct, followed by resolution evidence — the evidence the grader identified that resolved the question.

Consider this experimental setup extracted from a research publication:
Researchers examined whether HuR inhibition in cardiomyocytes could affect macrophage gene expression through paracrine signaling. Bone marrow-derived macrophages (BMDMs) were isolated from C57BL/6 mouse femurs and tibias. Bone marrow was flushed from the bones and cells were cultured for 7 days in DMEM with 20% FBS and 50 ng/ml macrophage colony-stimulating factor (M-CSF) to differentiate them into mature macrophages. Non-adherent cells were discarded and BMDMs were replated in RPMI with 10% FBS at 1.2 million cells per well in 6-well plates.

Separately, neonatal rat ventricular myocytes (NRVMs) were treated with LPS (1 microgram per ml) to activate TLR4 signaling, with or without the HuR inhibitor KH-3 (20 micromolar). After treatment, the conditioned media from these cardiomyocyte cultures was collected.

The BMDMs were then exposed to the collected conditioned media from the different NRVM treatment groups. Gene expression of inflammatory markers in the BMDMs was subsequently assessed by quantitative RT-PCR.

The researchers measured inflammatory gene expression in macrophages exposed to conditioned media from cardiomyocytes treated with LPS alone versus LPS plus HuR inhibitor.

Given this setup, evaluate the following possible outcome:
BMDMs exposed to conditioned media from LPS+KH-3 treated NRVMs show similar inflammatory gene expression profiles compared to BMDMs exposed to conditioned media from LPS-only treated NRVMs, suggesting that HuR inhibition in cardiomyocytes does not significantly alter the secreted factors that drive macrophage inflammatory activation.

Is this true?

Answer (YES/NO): NO